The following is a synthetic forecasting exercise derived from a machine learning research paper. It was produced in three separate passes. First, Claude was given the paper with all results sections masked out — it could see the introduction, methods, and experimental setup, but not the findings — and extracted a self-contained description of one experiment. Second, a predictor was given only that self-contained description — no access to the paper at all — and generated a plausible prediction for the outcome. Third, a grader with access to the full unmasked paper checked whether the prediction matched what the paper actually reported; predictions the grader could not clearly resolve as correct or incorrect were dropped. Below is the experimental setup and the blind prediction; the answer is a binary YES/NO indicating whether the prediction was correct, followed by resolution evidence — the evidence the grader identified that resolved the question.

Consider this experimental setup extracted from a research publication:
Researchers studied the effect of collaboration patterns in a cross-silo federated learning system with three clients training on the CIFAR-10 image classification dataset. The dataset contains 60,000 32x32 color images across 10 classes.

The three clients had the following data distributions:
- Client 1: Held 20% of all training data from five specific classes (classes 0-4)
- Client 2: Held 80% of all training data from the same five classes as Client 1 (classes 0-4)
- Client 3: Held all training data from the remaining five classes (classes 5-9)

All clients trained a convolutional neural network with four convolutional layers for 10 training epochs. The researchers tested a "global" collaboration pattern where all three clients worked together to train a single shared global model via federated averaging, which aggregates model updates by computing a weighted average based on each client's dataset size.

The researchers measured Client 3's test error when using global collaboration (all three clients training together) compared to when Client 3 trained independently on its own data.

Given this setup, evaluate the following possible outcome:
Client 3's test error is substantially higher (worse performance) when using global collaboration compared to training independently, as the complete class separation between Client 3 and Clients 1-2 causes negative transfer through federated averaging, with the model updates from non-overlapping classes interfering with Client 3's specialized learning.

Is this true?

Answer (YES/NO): YES